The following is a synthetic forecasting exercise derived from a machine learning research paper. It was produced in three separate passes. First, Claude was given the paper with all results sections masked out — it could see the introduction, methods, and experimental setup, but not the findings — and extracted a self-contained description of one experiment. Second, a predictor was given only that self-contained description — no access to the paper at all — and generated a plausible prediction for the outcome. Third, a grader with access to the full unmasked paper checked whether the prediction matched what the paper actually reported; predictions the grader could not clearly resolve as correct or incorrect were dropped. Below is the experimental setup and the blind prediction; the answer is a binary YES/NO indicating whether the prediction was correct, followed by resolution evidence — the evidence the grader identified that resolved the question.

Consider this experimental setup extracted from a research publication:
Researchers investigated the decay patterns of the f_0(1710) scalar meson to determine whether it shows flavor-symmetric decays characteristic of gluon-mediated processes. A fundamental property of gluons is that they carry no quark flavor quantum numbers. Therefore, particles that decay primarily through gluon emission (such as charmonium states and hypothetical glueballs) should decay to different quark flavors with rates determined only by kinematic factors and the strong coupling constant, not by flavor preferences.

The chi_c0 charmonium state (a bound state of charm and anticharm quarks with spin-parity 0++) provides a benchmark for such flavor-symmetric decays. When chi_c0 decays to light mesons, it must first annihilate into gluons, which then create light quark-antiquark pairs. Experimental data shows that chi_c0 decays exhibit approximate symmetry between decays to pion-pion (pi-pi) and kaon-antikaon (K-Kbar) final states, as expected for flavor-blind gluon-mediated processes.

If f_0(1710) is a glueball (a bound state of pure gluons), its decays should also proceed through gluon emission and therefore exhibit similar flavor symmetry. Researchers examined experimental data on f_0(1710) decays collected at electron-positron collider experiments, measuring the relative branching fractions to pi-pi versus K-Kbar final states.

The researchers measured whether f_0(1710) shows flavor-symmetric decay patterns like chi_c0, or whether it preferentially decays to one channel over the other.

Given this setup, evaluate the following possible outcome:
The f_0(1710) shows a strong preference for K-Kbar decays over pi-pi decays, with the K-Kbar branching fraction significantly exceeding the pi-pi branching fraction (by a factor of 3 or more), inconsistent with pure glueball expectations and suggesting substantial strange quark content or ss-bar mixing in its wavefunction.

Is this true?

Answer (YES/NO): NO